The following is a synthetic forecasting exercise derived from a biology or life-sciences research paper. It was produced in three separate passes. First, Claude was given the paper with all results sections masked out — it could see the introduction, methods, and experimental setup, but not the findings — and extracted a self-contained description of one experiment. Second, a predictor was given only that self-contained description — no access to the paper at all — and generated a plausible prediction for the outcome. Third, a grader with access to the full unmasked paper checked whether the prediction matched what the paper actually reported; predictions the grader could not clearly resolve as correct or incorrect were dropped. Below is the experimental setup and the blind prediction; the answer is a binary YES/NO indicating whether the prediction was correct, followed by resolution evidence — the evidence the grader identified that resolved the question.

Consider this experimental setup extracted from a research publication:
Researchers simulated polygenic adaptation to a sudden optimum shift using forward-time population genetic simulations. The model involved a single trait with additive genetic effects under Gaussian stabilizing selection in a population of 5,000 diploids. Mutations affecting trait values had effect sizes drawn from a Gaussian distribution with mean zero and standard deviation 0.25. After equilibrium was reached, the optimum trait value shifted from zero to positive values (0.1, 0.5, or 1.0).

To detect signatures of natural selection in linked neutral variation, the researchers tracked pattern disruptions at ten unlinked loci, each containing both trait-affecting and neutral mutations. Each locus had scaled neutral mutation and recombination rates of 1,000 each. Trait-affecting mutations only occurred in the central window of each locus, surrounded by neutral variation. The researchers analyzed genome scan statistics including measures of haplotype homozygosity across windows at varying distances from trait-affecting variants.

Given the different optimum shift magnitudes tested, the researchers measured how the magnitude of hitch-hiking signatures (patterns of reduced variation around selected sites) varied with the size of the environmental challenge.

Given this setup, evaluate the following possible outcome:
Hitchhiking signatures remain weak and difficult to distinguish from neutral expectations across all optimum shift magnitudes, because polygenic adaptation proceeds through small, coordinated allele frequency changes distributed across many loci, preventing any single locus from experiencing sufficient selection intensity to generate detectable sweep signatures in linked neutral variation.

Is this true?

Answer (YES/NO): NO